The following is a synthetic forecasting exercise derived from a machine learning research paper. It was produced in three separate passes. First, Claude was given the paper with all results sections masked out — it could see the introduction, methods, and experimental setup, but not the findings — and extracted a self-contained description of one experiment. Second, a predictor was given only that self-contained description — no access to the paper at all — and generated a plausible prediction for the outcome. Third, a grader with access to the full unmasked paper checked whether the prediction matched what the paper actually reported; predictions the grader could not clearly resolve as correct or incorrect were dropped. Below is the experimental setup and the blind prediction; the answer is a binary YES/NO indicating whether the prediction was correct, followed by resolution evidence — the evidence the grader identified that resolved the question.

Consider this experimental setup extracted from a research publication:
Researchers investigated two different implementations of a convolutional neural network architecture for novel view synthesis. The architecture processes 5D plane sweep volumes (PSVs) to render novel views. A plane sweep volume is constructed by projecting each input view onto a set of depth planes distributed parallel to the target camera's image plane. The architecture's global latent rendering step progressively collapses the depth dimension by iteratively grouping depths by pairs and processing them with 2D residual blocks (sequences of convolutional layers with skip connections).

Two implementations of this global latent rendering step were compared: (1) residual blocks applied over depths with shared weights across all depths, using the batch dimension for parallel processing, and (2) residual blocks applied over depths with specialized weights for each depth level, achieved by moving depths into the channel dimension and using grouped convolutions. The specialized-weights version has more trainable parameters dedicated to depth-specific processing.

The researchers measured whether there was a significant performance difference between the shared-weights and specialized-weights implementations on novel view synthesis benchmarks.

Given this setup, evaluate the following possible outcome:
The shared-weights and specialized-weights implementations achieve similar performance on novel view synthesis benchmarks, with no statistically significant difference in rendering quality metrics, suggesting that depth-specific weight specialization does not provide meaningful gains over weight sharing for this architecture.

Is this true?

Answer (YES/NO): YES